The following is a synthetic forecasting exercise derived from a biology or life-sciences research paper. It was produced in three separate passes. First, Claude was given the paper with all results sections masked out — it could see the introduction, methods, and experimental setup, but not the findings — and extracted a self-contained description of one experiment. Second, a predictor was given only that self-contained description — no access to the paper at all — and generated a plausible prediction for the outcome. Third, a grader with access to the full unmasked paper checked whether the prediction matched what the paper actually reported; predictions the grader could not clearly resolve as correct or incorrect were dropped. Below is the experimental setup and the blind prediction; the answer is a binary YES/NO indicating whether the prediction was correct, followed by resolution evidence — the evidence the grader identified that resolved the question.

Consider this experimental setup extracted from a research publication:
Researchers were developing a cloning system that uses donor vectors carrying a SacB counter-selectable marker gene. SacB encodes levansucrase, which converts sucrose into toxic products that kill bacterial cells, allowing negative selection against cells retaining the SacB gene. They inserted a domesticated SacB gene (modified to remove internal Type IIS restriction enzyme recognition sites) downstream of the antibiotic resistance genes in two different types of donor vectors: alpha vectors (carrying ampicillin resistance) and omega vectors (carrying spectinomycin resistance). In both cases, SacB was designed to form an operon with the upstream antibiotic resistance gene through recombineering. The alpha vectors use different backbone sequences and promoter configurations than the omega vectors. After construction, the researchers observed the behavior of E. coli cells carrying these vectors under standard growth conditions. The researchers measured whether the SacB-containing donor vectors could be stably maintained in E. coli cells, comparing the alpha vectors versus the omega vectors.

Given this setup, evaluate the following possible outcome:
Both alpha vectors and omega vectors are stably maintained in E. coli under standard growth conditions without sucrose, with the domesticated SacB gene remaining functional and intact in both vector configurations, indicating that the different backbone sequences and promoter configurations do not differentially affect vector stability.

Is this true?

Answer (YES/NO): NO